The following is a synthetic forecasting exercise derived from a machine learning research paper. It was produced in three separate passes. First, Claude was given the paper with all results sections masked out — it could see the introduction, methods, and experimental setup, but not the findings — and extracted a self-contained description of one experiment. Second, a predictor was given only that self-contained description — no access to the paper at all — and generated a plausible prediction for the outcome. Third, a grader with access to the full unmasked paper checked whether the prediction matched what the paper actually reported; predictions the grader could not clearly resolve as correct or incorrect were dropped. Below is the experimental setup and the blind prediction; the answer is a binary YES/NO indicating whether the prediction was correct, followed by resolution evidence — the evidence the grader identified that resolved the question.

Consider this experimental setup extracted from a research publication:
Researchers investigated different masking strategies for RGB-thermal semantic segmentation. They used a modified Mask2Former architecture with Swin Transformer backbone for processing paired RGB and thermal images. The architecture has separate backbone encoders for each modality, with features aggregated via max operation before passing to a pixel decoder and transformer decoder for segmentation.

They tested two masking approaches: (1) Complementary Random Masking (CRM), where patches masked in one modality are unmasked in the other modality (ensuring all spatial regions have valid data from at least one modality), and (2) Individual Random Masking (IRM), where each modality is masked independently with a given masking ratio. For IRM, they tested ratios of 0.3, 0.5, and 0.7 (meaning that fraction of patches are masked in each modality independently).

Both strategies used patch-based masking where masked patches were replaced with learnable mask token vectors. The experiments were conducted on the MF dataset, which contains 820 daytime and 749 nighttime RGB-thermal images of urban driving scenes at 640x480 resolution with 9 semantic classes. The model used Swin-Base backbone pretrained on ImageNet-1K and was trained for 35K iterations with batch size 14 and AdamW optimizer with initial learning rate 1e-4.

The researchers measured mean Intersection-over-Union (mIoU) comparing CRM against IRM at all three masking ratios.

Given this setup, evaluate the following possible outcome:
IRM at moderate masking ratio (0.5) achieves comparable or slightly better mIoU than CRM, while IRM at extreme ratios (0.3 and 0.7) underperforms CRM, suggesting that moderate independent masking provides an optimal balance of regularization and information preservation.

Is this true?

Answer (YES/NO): NO